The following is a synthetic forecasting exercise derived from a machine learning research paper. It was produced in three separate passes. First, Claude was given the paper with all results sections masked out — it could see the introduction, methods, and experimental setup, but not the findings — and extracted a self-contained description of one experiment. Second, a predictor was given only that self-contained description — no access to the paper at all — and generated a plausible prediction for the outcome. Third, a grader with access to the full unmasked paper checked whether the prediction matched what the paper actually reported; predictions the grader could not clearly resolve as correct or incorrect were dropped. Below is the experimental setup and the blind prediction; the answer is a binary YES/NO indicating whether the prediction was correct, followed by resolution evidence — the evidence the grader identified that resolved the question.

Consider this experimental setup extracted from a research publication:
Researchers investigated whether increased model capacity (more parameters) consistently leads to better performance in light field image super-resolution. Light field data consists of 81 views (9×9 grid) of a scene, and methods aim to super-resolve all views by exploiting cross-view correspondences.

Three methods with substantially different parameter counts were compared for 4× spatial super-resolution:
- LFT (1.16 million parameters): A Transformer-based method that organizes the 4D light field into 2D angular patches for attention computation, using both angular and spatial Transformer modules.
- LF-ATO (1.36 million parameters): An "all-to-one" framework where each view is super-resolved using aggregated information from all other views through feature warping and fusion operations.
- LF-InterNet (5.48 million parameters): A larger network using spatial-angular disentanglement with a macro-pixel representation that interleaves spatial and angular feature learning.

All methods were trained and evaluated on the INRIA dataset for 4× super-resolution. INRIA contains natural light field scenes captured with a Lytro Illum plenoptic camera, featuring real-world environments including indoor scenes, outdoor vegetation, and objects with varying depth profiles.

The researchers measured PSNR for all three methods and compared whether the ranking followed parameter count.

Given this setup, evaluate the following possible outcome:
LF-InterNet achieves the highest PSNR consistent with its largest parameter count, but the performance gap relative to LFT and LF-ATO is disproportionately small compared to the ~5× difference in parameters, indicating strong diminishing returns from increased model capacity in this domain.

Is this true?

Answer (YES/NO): NO